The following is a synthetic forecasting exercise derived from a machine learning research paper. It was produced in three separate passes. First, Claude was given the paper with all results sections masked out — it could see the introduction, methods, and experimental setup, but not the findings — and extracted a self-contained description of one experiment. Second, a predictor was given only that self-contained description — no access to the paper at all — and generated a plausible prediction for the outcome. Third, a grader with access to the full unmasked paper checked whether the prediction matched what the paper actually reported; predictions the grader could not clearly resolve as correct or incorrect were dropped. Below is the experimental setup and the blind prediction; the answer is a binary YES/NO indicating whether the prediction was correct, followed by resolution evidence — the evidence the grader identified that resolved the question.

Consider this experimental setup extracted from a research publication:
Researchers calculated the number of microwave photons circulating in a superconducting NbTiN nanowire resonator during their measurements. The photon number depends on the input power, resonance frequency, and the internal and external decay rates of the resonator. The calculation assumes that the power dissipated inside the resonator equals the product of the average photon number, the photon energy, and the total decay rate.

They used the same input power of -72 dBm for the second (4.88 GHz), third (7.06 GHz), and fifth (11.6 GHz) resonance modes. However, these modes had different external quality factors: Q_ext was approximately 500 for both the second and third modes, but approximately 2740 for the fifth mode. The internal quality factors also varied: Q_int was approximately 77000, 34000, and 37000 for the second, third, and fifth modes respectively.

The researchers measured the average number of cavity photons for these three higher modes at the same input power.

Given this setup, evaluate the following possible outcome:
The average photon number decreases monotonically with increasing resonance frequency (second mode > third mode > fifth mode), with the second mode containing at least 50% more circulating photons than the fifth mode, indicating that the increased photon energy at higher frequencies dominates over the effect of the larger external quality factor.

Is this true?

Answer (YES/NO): NO